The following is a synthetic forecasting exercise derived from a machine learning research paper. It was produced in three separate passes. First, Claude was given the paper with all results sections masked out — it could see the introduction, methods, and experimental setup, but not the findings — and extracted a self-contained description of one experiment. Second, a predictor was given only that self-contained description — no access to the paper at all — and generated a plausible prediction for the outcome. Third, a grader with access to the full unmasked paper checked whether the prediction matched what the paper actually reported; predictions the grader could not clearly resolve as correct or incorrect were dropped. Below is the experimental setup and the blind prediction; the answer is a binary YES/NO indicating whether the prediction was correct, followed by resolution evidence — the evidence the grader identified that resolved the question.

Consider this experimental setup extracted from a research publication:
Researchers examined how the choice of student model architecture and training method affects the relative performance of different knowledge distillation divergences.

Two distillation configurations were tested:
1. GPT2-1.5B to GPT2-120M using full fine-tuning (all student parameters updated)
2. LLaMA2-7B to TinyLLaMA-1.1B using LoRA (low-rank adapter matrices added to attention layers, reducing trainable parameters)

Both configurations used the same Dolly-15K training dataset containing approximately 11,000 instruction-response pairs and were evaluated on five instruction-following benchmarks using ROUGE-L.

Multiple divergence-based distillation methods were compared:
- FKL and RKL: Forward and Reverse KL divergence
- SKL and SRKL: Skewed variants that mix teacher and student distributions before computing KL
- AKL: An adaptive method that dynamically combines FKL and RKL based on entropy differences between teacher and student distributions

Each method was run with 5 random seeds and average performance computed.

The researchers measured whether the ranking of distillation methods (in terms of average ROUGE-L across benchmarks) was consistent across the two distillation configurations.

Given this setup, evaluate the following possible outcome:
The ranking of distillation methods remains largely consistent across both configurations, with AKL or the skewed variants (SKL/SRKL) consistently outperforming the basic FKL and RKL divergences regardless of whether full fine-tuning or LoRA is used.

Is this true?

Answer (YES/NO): NO